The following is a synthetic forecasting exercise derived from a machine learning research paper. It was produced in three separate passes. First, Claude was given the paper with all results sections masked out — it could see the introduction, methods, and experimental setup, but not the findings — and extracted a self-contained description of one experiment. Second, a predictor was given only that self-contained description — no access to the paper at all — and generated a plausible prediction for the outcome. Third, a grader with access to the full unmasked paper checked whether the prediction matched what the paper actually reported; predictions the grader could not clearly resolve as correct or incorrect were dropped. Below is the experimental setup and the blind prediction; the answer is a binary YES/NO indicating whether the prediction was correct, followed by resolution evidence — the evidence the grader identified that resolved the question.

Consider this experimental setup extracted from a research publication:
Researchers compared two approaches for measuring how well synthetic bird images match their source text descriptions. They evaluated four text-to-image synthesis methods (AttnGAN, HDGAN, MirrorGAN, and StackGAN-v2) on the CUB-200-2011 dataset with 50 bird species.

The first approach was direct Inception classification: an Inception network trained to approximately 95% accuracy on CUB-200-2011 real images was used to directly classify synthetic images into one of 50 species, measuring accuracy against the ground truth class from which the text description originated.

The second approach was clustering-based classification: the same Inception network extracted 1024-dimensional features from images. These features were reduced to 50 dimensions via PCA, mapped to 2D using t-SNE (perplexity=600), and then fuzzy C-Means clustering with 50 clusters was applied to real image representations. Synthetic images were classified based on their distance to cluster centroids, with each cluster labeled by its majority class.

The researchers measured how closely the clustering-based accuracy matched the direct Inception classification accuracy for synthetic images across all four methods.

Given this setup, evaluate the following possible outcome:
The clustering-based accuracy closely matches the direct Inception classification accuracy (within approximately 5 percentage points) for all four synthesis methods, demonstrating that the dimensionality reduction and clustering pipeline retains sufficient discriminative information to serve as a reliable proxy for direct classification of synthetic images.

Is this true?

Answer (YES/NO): YES